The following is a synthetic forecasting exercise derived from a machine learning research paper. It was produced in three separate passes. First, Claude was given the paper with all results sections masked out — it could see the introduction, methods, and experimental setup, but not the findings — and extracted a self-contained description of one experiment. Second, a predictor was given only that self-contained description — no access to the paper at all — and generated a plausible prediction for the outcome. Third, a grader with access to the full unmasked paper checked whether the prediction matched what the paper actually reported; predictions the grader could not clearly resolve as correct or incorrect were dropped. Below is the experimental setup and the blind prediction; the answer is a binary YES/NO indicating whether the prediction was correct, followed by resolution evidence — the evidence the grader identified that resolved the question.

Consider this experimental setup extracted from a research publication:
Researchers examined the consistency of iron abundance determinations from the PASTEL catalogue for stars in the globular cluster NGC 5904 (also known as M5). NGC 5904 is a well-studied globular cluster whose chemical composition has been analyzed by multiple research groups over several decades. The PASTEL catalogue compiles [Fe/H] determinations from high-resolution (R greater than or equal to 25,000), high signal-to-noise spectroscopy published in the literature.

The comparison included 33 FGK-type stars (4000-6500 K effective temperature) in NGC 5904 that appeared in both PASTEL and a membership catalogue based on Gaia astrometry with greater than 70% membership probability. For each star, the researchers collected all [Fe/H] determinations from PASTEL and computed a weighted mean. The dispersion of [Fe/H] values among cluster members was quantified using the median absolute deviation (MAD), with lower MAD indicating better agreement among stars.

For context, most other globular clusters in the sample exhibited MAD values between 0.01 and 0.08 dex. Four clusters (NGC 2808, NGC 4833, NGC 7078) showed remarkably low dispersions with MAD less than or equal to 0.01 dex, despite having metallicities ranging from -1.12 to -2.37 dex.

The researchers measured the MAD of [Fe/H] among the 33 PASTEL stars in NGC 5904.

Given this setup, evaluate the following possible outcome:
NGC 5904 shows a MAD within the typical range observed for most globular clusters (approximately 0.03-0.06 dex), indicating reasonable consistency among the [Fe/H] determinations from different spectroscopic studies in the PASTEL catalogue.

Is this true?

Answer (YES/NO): NO